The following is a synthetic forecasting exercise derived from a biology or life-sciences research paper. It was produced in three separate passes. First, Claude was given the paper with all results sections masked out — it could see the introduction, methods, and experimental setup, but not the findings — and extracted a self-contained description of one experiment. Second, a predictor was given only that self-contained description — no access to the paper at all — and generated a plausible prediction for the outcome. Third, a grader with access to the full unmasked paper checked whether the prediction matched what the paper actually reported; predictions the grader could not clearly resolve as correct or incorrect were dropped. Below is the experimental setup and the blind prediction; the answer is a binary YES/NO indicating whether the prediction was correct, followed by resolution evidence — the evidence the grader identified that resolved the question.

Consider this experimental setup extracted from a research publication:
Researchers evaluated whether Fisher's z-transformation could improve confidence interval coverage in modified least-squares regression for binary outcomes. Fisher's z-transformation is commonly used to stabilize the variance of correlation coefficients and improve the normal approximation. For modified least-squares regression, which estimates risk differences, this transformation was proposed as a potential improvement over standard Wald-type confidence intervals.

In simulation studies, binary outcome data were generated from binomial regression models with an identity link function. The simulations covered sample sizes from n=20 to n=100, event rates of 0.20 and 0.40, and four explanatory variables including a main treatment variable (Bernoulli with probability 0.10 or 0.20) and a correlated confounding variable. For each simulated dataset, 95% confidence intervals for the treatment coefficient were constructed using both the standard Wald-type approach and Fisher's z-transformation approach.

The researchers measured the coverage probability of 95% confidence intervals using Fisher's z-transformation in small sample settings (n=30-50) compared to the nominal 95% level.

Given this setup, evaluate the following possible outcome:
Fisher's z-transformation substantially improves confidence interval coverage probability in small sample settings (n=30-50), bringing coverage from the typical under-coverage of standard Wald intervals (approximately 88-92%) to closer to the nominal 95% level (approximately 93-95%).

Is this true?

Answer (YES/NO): NO